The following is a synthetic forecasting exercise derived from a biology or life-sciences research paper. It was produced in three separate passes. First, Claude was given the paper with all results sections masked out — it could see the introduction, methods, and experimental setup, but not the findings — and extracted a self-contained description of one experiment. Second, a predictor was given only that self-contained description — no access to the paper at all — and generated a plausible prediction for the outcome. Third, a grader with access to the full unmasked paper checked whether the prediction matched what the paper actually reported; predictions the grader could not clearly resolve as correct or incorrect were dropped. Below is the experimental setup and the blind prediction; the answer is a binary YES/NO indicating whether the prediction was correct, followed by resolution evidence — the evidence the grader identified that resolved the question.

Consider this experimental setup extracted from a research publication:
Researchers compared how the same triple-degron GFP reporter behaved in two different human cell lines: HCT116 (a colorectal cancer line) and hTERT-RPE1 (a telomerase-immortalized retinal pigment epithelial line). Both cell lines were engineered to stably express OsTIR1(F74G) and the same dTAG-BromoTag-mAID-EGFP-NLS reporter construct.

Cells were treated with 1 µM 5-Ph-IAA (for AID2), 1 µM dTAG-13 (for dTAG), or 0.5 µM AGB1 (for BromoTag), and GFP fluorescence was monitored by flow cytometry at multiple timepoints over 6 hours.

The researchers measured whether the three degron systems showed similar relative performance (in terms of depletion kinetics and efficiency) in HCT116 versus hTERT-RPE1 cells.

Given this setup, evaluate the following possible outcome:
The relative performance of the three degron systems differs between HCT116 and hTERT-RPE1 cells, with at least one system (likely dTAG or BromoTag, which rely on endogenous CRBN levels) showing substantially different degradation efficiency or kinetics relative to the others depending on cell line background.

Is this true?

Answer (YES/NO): YES